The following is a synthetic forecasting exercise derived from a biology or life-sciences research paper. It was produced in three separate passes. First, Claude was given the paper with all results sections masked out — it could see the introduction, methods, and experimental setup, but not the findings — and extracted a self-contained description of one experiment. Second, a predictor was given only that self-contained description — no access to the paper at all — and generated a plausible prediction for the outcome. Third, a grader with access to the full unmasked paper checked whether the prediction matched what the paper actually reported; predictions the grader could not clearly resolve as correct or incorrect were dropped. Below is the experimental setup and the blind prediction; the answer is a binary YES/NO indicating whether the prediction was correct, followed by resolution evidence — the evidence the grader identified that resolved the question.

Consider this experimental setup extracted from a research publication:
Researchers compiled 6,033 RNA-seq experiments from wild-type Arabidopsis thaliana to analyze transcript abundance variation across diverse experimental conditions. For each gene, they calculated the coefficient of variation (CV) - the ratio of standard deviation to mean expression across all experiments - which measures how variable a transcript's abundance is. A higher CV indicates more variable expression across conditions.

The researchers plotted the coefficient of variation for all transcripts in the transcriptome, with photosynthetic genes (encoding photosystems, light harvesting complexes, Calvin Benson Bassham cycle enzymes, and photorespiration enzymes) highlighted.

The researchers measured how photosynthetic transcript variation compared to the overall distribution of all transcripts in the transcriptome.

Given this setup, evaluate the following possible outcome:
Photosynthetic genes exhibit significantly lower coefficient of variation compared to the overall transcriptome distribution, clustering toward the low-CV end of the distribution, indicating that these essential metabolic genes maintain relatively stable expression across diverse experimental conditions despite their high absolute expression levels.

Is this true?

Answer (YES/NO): NO